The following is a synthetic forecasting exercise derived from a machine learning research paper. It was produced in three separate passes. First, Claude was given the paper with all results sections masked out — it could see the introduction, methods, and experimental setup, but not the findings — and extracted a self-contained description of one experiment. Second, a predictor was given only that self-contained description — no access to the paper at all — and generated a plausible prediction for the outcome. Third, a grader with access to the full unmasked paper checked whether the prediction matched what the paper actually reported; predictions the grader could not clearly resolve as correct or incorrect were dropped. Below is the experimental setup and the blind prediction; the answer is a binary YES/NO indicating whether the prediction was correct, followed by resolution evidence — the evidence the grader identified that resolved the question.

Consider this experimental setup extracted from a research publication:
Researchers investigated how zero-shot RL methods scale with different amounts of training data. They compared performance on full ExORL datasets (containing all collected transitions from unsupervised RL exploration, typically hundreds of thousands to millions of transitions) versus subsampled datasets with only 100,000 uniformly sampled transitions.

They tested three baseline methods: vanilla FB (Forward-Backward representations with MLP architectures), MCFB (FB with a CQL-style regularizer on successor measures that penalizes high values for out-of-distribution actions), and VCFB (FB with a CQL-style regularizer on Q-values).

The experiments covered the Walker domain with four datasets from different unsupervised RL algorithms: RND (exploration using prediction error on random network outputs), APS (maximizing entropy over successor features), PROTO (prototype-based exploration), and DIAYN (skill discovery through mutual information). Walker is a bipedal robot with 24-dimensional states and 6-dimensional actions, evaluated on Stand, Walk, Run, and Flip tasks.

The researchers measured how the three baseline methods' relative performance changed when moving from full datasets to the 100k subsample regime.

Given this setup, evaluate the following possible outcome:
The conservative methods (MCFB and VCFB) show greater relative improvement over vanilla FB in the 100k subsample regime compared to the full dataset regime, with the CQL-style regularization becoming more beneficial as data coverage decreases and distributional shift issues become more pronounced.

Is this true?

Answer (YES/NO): YES